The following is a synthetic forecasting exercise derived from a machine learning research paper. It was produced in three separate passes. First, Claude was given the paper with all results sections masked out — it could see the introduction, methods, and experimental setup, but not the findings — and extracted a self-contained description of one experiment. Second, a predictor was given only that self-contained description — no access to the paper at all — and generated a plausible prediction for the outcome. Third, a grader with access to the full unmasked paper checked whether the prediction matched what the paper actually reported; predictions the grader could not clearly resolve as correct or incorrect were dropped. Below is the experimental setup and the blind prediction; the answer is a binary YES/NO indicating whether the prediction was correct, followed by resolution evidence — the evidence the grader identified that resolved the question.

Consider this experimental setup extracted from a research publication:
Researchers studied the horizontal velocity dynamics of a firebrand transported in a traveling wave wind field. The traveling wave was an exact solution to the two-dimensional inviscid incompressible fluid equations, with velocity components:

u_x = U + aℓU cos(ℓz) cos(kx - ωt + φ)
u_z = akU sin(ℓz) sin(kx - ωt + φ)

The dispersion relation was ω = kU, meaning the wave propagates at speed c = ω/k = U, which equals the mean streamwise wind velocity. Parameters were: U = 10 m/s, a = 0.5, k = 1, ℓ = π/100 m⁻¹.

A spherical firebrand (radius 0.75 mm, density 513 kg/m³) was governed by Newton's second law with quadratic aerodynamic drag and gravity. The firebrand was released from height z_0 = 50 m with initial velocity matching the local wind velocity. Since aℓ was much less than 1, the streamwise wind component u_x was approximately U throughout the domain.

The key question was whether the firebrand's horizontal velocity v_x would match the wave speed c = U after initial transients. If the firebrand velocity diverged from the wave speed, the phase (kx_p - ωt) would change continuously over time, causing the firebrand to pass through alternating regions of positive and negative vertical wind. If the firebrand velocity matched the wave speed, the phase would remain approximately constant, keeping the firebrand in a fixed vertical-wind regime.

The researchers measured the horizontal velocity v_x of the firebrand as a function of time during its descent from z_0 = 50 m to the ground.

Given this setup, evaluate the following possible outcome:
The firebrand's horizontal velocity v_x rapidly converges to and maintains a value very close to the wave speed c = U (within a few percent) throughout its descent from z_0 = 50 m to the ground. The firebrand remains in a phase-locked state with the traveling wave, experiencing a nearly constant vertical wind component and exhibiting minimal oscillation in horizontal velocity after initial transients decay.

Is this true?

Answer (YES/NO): YES